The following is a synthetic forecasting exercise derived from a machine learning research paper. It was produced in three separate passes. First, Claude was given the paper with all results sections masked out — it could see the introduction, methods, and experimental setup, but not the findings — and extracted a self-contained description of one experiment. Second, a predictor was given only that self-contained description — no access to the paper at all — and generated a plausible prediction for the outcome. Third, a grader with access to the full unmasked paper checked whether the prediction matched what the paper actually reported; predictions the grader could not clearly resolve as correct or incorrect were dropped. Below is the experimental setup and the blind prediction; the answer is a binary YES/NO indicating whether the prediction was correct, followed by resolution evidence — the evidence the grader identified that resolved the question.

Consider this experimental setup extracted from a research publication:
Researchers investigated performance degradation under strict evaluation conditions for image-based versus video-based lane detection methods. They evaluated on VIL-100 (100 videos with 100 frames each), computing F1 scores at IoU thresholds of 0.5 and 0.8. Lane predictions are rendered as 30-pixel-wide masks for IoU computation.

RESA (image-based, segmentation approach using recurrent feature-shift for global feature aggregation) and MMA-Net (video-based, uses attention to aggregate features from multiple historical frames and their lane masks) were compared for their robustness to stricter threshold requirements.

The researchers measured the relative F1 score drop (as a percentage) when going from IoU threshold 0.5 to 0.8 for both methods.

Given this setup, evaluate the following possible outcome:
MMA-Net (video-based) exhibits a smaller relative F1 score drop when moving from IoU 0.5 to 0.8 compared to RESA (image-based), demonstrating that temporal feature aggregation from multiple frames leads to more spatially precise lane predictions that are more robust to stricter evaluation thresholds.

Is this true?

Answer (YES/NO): YES